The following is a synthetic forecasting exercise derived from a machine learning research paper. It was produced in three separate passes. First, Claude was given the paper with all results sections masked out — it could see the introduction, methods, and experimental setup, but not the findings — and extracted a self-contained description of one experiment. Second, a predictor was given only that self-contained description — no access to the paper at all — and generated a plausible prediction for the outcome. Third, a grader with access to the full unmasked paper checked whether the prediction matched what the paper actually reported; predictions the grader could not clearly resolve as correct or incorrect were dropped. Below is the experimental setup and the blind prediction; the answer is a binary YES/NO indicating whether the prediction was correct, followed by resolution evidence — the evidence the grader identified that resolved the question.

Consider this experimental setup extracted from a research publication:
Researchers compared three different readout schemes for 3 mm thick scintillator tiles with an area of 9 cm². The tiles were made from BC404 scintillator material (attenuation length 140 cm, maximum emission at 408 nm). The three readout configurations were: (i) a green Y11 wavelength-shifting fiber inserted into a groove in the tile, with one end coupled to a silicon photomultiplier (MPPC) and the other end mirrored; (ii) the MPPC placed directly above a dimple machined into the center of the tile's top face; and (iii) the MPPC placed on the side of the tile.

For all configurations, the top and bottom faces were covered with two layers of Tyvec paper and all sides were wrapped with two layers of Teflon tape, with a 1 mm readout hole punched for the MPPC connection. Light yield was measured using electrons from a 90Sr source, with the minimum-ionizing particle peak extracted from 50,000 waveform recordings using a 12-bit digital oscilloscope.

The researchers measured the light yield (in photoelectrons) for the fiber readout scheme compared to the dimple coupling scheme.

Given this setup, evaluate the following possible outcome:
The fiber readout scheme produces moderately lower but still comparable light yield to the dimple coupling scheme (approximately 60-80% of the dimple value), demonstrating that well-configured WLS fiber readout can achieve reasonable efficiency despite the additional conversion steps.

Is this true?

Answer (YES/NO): NO